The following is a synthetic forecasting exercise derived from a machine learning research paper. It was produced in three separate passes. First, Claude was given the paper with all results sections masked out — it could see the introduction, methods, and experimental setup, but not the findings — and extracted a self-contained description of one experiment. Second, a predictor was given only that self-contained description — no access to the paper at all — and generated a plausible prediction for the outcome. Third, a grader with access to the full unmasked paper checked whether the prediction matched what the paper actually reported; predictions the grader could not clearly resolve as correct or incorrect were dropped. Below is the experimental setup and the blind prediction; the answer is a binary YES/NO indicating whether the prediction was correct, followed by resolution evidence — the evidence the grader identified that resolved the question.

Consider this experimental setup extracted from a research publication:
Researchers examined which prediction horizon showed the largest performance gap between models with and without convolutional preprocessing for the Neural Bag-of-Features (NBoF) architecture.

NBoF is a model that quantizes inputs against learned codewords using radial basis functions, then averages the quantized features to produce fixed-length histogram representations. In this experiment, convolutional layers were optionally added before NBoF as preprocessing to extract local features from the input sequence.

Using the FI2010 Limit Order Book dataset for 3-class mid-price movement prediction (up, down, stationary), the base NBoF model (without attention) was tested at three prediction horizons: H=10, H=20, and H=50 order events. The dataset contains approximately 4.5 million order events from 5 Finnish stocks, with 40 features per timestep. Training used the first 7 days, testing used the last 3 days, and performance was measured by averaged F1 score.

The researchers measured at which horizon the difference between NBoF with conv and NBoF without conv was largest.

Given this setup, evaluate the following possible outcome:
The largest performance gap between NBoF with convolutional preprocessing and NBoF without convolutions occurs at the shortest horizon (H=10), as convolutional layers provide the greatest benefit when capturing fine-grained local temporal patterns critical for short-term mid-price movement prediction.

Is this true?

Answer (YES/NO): YES